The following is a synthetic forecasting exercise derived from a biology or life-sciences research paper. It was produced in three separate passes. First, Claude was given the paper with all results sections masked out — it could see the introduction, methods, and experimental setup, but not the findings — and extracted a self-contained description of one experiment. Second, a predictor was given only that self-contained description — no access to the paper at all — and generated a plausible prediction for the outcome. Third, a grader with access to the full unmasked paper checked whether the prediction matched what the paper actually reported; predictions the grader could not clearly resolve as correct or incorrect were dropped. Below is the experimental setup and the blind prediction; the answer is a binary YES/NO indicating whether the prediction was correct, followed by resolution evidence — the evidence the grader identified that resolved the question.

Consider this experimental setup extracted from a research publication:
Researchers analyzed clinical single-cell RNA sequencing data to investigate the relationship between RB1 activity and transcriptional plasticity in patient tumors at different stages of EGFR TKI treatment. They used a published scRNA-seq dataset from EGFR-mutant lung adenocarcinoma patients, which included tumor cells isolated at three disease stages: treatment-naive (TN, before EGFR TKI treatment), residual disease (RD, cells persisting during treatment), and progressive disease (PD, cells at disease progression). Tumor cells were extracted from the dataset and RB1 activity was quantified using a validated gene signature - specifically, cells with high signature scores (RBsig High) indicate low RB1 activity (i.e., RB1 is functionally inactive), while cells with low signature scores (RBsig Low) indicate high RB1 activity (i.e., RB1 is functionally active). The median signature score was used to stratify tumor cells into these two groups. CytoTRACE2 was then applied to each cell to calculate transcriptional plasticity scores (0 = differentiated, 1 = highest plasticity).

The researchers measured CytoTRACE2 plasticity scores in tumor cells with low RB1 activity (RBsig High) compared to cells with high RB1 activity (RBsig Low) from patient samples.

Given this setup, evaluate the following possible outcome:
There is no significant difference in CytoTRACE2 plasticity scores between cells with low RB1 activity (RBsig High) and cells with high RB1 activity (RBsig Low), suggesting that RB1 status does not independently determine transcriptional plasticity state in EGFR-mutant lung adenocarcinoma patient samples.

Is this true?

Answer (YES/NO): NO